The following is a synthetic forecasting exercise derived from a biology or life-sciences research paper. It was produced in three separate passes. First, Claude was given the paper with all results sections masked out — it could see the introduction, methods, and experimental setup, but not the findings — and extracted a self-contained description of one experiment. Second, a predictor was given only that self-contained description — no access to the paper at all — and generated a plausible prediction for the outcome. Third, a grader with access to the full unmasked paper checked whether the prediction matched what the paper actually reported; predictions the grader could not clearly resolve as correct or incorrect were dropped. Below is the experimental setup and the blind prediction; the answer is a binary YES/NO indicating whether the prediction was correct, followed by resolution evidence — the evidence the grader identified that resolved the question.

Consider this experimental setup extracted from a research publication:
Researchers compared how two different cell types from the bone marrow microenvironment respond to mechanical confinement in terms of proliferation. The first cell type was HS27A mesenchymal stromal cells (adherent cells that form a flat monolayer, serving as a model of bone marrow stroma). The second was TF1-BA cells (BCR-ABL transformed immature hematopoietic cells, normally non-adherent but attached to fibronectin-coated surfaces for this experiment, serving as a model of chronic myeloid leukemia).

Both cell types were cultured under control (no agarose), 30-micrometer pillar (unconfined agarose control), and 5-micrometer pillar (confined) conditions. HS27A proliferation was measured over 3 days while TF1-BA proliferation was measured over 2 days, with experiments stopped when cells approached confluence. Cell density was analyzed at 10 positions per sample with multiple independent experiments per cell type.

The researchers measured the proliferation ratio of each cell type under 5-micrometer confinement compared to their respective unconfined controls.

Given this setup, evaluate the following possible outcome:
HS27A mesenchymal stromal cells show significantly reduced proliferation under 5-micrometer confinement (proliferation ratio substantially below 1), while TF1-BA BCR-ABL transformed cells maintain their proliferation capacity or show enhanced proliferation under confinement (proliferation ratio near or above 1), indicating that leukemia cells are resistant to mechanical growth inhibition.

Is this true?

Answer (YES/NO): NO